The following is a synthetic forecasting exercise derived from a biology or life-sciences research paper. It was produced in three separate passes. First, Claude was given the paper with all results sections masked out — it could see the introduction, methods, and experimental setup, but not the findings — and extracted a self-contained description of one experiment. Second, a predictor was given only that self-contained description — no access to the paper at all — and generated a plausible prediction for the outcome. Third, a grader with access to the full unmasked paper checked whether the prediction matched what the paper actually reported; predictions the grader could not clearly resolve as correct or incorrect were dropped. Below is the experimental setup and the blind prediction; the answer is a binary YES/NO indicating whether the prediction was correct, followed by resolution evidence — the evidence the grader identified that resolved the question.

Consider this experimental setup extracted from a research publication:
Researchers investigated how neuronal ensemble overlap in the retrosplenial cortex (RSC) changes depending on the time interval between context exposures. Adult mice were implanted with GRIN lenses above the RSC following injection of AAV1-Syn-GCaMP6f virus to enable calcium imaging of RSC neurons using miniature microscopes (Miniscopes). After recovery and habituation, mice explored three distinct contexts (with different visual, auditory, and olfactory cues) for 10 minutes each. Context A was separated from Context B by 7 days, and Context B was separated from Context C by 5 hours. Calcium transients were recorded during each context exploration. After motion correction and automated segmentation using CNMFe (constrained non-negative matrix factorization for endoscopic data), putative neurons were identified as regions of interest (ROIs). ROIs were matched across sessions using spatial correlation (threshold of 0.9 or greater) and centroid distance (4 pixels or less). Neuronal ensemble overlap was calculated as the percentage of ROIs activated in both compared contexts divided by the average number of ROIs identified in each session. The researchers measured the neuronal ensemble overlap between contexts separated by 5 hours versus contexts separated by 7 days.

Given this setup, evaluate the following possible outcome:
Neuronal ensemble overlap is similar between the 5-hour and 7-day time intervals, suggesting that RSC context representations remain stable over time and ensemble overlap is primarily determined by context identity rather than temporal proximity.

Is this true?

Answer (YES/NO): NO